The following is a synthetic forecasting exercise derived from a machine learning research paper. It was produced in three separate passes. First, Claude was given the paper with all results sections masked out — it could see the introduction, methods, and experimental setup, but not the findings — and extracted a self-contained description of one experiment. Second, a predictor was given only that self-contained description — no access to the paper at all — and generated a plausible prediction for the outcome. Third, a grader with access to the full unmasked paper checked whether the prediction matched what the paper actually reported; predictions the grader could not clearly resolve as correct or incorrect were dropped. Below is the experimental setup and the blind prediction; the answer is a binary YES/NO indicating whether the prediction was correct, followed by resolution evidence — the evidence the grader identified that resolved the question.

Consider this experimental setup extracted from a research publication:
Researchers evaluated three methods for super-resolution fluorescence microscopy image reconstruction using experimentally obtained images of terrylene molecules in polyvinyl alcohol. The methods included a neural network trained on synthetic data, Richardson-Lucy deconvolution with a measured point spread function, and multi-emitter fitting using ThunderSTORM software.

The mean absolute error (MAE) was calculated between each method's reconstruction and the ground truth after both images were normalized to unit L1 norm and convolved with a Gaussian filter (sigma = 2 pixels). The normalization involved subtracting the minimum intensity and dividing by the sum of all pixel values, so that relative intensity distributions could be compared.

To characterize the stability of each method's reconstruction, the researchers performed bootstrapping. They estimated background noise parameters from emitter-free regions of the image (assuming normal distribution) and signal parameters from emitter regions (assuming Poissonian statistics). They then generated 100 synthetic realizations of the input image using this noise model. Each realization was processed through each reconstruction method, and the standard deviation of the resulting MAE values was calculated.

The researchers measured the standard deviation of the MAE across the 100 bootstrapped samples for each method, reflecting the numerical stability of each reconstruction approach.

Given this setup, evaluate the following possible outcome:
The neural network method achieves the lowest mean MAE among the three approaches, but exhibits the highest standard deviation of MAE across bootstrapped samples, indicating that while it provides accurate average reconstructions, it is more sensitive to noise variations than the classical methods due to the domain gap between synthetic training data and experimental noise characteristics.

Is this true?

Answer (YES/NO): NO